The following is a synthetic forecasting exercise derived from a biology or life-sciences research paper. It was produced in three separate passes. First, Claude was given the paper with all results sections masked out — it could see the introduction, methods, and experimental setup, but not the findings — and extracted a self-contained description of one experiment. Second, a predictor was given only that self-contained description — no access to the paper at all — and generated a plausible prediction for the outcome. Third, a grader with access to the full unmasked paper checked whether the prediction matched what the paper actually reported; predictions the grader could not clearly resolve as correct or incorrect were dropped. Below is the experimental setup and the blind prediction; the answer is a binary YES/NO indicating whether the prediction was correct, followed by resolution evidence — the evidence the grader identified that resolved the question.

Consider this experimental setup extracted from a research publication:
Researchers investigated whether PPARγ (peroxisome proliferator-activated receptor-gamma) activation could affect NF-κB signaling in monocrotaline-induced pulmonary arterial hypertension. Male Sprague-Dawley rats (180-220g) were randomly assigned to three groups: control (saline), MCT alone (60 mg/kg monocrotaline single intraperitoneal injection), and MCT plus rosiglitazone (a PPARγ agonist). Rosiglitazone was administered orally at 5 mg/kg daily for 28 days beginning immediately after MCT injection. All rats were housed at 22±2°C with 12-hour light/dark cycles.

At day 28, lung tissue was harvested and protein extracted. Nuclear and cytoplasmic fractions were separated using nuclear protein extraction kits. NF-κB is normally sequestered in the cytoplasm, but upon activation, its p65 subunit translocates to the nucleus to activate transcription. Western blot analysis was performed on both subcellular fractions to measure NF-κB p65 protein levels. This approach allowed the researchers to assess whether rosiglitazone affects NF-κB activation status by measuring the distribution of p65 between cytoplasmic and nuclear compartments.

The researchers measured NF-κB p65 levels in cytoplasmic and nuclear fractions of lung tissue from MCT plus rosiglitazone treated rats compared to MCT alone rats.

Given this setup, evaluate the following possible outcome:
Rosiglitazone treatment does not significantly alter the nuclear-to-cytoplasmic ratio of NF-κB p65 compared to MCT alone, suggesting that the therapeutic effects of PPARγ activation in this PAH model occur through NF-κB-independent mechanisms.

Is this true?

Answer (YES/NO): NO